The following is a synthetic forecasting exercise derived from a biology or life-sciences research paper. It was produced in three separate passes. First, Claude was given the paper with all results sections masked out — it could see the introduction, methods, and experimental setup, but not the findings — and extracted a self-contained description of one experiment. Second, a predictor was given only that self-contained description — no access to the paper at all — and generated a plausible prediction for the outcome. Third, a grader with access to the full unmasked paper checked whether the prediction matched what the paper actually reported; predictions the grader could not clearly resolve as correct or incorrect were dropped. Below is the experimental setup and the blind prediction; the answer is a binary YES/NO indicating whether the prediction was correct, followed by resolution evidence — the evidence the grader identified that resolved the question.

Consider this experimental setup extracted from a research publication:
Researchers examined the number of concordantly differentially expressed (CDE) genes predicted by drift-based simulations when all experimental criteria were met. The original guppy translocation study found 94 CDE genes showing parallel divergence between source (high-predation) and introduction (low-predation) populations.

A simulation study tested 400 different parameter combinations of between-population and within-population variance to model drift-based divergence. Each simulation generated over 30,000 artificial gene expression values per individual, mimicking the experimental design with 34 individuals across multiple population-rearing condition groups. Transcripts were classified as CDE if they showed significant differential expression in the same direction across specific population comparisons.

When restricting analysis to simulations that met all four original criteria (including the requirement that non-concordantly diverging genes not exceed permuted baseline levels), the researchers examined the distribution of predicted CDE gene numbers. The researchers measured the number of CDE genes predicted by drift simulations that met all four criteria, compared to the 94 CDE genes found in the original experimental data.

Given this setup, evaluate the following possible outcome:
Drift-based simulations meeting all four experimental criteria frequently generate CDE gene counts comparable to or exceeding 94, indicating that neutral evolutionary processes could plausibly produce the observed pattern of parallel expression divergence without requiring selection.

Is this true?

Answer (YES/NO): NO